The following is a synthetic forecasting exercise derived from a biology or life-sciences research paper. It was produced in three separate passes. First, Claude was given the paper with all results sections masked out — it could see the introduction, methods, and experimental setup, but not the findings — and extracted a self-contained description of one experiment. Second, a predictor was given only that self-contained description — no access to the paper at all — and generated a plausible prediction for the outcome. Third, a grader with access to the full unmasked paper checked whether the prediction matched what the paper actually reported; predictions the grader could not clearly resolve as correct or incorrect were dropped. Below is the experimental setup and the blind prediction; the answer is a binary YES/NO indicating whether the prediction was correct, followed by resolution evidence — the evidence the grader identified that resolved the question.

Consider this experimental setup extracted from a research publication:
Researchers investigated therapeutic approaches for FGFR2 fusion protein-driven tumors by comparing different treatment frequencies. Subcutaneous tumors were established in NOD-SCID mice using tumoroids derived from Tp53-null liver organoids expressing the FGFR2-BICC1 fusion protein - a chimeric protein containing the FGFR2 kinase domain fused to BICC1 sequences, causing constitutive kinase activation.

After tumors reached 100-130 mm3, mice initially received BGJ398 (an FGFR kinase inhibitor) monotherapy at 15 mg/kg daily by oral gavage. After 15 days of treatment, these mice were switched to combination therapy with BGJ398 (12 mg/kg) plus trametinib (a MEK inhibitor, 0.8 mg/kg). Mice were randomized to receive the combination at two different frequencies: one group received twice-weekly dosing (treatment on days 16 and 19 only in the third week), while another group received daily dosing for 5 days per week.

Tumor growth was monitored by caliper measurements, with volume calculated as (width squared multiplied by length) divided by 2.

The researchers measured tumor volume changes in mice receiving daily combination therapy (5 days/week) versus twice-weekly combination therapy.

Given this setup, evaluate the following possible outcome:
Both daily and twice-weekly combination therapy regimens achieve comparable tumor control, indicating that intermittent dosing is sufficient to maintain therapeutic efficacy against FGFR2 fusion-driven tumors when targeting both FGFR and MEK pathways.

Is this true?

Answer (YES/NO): YES